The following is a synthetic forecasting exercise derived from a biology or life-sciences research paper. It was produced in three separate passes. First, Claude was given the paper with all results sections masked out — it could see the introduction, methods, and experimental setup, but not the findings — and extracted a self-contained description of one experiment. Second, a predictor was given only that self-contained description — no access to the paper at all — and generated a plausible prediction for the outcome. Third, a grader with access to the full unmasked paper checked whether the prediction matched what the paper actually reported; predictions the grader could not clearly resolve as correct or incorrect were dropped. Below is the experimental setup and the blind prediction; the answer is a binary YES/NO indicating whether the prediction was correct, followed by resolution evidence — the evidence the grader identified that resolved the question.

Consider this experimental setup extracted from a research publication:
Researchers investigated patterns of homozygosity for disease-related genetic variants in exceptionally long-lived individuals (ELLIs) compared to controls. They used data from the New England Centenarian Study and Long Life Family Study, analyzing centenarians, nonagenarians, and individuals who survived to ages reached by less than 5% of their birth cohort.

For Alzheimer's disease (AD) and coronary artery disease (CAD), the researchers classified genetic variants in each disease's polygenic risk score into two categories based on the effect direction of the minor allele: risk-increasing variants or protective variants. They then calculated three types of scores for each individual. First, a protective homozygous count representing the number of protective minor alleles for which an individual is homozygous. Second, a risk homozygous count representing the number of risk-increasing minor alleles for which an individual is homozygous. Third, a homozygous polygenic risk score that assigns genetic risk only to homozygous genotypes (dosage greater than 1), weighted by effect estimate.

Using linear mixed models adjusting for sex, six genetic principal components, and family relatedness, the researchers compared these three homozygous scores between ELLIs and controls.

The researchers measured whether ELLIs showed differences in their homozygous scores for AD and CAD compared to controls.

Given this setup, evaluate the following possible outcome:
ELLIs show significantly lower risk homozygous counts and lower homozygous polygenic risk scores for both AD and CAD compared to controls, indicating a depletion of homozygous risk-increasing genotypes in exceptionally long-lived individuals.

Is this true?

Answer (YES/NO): NO